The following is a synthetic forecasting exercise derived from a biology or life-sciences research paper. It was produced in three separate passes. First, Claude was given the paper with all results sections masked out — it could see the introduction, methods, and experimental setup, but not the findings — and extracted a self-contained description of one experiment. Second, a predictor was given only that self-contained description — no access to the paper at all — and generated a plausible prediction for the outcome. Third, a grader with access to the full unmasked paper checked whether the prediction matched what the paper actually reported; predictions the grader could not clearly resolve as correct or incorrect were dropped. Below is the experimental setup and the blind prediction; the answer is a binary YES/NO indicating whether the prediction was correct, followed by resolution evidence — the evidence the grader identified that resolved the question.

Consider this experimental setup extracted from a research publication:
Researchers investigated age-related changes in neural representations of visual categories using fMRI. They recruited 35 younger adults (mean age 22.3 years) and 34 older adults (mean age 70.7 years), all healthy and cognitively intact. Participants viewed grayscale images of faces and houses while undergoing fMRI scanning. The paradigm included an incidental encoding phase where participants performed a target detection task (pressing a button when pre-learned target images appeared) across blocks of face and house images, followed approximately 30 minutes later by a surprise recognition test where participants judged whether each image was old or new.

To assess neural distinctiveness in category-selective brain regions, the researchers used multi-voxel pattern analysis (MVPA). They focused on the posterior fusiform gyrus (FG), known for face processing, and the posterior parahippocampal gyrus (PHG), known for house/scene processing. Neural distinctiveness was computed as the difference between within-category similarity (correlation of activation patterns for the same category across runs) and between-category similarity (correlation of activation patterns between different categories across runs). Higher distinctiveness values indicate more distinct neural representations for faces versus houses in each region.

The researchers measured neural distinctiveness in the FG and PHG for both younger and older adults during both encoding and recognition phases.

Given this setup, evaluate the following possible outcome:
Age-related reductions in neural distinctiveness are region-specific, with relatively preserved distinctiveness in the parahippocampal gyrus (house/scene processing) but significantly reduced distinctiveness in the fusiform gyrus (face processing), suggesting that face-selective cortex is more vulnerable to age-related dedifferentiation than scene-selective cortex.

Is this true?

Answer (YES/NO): NO